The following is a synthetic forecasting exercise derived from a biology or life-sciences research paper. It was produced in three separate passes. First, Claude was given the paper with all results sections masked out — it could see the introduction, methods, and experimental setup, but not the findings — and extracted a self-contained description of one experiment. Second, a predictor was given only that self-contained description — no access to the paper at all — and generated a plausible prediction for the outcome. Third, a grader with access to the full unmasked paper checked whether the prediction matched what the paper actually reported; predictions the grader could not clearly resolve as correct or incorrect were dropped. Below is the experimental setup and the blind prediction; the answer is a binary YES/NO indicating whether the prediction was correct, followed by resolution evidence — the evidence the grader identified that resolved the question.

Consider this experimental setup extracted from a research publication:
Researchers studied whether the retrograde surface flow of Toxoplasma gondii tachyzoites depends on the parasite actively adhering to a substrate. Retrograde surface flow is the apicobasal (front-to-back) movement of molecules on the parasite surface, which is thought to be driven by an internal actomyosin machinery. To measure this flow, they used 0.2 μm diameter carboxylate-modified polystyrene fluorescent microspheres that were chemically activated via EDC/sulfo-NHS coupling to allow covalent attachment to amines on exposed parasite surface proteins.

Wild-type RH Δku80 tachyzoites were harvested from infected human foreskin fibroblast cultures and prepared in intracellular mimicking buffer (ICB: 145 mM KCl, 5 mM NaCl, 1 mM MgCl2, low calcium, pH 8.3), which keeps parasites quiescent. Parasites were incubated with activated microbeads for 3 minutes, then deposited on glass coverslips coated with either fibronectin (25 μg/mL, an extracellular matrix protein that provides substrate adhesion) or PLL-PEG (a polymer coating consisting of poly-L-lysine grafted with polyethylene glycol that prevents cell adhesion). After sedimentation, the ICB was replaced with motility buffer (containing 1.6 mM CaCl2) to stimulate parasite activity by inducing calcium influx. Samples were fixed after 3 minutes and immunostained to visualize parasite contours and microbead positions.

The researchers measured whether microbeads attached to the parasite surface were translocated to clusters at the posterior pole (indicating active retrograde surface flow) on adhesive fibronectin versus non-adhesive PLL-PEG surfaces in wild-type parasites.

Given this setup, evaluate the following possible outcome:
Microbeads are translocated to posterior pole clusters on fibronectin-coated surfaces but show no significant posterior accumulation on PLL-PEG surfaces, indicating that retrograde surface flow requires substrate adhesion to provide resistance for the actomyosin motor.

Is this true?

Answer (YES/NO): NO